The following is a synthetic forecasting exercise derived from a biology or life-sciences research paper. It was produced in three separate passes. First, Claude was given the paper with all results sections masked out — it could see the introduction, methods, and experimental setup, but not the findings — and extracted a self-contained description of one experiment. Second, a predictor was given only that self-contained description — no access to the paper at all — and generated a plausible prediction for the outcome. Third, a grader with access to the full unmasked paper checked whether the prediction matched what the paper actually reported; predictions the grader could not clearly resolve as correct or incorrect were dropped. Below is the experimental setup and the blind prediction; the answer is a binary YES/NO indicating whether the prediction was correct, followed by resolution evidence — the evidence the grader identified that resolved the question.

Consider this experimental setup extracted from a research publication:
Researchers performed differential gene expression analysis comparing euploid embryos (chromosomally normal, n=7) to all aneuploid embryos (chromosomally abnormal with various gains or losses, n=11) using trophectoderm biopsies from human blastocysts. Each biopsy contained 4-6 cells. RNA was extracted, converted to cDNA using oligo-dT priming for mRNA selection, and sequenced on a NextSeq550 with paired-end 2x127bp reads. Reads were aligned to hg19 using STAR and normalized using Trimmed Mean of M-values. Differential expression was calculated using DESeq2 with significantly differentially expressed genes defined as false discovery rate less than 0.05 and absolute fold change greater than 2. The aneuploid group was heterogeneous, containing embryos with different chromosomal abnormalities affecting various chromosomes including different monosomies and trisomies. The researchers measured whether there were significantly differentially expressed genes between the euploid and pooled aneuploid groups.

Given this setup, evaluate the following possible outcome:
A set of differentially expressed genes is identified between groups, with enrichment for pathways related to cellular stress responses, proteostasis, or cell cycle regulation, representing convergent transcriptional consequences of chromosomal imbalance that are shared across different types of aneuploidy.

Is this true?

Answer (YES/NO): NO